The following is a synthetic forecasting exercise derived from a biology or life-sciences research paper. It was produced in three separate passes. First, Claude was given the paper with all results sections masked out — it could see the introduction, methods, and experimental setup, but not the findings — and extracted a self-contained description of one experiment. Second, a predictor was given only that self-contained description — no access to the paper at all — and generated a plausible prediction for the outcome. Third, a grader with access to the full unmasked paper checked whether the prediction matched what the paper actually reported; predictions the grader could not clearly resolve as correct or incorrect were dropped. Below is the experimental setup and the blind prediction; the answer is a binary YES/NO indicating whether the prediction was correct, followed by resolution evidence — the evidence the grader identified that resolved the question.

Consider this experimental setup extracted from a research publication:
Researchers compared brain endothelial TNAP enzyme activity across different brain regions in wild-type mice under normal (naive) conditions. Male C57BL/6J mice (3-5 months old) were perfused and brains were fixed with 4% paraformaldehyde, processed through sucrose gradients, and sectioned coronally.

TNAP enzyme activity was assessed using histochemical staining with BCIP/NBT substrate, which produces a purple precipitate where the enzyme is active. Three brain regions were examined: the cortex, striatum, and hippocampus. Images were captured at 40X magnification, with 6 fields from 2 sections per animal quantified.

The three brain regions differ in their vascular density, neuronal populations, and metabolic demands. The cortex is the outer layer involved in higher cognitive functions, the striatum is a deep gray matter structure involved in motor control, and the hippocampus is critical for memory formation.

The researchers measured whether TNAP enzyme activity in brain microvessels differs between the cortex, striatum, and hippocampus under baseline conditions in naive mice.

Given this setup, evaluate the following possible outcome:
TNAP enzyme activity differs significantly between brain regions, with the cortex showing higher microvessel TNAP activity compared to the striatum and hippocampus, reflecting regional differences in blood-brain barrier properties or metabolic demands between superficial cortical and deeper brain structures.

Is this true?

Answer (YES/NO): NO